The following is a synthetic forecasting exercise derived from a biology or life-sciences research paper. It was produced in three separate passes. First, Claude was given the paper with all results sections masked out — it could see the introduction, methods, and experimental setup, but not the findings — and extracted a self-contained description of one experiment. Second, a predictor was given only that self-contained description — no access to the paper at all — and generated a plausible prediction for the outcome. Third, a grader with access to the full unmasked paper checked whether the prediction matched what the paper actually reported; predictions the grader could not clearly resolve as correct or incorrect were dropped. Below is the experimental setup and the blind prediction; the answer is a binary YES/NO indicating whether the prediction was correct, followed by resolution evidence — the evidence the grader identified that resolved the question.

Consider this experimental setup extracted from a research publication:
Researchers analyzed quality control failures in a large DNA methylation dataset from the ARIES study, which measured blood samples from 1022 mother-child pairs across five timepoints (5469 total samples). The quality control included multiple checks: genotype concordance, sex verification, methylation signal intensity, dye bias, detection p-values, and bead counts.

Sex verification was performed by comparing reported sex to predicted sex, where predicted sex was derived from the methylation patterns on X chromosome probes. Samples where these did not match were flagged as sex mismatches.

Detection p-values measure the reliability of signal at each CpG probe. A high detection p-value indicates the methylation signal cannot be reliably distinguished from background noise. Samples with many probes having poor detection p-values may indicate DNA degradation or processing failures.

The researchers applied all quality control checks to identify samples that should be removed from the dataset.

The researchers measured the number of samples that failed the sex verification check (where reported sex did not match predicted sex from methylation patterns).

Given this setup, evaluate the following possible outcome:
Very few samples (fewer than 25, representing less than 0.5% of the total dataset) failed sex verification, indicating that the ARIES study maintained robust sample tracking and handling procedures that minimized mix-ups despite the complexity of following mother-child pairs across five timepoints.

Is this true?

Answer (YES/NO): NO